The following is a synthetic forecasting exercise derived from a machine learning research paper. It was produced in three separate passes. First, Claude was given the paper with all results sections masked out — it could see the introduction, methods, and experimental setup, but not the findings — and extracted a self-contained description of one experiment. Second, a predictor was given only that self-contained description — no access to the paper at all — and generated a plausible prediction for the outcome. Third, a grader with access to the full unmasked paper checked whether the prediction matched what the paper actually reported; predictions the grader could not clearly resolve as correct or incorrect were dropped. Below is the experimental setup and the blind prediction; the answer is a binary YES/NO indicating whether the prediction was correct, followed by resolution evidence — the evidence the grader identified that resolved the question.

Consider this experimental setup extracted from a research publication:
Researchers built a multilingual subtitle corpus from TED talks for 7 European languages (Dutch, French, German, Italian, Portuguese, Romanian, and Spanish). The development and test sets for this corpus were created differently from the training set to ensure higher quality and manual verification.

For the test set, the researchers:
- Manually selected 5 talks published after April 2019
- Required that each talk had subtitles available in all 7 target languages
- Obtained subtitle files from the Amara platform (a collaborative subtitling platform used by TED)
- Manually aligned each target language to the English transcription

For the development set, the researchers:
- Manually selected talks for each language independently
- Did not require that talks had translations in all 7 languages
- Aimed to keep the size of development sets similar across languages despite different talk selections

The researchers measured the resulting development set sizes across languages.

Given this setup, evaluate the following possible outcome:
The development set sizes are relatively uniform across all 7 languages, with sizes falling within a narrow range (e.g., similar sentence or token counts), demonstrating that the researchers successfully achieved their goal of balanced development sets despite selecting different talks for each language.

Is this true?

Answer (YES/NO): NO